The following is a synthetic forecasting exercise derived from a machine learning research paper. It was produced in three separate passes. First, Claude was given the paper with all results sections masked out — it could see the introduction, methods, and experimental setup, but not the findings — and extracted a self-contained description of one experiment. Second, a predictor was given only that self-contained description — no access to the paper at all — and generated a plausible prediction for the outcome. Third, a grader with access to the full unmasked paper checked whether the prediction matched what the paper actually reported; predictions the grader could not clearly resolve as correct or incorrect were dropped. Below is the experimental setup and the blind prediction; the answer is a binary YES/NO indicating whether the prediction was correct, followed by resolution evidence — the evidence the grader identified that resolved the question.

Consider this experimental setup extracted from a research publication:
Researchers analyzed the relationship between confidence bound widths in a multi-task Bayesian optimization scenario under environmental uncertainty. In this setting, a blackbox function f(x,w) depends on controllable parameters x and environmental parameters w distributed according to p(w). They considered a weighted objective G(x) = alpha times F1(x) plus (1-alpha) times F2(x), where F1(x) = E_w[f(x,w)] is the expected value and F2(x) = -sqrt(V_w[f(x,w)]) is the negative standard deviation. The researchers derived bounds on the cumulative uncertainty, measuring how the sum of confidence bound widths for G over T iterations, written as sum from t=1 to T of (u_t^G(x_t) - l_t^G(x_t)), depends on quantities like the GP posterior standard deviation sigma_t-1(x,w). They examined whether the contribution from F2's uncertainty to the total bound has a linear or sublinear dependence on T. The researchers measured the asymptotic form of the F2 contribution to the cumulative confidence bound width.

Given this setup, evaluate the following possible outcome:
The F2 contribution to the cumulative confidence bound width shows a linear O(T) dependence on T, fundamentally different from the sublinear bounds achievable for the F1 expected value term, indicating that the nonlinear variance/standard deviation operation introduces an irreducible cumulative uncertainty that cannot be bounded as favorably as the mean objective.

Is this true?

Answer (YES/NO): NO